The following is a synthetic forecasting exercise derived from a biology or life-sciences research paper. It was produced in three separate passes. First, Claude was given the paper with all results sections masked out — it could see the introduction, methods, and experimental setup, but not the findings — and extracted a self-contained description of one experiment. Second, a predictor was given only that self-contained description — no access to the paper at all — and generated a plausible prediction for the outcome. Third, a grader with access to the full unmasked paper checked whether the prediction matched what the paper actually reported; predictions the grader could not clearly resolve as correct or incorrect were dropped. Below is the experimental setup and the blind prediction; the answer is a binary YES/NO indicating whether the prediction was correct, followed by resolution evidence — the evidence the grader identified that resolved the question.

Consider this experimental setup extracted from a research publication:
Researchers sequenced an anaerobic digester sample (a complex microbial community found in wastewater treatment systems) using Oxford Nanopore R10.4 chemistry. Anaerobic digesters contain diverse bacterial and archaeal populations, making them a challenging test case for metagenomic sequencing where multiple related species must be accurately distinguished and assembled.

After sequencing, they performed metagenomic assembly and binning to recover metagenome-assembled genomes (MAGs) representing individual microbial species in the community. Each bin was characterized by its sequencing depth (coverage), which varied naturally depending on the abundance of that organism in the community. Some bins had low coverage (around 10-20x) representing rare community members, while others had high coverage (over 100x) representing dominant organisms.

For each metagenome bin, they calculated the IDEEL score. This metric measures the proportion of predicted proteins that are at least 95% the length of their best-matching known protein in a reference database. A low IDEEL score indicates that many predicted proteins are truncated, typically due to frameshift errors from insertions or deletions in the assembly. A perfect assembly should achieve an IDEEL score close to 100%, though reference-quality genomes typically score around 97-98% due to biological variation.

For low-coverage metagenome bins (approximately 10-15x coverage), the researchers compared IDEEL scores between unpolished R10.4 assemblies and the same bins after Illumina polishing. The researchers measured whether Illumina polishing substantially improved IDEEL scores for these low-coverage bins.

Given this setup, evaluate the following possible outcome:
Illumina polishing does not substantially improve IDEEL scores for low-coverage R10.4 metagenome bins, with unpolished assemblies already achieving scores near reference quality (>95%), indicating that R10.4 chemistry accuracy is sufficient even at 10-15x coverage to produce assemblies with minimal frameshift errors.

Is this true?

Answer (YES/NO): NO